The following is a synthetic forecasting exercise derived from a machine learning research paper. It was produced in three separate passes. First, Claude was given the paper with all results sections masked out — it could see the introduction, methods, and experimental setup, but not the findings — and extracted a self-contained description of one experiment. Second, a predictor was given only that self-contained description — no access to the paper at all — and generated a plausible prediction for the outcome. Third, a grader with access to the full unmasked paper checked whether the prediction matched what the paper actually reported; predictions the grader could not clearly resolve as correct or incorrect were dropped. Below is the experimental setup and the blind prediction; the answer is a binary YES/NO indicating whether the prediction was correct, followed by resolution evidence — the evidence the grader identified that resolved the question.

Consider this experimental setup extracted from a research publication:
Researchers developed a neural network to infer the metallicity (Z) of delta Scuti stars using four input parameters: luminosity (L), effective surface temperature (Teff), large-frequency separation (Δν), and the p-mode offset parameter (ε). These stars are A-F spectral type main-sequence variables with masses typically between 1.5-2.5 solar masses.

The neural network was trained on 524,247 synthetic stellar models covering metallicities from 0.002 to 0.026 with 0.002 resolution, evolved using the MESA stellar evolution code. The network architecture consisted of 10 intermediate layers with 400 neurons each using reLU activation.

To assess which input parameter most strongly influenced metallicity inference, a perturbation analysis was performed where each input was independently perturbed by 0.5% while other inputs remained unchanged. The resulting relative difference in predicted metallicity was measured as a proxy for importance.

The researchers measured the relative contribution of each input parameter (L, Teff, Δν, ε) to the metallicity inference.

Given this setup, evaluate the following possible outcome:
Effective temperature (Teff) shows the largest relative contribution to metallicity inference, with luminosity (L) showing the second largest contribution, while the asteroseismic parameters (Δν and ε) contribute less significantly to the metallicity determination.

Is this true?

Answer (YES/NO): NO